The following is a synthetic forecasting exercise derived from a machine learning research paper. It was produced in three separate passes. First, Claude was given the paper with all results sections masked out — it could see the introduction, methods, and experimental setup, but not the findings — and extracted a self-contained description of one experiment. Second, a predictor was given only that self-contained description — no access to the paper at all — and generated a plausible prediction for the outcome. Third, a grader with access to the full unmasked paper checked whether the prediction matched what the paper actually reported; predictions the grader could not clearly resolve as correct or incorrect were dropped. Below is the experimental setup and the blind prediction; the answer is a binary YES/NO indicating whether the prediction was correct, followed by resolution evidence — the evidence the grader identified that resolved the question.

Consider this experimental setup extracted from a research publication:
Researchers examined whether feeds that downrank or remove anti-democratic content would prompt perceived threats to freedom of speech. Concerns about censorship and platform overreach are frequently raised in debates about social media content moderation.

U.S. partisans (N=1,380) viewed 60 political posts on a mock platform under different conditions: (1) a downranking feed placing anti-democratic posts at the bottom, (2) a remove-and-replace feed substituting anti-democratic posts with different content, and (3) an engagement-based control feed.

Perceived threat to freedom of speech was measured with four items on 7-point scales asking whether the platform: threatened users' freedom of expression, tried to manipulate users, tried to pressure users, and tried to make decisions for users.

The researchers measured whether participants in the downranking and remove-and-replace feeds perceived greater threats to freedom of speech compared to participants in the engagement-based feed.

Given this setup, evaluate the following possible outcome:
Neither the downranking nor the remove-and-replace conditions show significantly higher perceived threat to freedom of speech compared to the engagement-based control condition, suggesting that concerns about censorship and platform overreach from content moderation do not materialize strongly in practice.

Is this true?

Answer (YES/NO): YES